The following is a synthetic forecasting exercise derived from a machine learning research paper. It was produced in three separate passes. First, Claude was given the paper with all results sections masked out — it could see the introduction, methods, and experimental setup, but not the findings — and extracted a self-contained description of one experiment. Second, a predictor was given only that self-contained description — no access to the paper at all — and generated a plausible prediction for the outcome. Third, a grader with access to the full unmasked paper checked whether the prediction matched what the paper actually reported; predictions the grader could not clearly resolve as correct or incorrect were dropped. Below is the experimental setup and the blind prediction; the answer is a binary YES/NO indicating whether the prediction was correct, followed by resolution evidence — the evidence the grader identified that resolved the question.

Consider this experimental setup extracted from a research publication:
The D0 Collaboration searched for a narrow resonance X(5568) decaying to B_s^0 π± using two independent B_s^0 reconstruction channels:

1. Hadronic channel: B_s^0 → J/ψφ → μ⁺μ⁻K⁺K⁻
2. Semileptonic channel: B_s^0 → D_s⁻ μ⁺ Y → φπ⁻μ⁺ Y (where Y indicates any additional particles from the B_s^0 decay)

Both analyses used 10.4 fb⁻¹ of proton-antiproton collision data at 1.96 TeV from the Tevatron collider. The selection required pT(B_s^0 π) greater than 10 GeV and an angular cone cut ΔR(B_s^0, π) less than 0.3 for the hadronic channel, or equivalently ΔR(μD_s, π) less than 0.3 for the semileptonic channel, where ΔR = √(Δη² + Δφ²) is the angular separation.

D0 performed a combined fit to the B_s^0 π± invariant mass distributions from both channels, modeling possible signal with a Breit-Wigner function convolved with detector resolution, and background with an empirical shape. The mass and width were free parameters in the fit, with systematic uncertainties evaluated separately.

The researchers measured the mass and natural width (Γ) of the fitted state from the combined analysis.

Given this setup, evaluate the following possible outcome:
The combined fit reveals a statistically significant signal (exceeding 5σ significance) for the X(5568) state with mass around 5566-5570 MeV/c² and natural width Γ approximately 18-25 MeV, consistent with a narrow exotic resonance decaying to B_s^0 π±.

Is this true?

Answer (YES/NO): YES